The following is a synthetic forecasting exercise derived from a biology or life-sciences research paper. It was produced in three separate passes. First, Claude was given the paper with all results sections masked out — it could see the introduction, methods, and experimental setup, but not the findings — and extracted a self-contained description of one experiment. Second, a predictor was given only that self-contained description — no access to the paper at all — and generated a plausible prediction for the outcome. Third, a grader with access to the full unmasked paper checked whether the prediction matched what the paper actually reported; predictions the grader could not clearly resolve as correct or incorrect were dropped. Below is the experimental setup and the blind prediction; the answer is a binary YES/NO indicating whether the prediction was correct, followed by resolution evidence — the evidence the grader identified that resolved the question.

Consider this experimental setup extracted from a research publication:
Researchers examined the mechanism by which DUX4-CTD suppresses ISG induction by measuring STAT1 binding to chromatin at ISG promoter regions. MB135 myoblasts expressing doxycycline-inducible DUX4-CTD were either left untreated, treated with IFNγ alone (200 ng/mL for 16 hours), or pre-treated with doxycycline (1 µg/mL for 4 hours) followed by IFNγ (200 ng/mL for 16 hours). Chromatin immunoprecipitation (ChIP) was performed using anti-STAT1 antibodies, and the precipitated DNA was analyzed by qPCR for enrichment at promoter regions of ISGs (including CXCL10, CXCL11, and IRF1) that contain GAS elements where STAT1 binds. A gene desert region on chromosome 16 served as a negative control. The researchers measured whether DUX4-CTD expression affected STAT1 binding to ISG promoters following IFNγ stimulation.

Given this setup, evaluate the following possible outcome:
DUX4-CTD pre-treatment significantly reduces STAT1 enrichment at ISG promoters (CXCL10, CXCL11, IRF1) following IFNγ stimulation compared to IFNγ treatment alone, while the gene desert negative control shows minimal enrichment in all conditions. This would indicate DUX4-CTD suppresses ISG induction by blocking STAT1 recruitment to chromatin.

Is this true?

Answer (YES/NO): YES